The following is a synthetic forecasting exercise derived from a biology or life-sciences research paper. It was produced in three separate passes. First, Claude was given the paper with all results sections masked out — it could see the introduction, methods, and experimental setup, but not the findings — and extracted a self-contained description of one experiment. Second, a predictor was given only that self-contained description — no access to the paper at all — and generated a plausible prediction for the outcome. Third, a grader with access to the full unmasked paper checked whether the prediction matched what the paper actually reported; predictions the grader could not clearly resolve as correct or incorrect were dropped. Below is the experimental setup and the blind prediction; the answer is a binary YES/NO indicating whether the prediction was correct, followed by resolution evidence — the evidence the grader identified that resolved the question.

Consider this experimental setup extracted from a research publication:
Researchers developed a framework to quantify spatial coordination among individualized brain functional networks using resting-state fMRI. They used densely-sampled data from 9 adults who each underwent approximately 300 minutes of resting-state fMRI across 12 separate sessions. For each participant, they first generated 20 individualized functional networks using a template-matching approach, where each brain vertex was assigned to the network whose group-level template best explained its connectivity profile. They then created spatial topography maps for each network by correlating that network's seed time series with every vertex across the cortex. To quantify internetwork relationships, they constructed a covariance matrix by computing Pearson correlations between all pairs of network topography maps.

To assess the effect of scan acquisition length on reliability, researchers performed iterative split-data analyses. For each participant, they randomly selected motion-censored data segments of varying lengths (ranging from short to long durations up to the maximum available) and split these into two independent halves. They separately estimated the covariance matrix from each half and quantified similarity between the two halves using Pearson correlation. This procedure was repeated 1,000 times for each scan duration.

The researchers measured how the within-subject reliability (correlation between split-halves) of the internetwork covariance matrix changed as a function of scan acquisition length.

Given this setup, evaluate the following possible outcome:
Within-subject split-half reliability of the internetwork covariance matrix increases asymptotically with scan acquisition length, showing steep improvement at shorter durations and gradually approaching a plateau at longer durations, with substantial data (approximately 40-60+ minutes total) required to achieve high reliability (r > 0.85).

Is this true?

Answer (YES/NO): NO